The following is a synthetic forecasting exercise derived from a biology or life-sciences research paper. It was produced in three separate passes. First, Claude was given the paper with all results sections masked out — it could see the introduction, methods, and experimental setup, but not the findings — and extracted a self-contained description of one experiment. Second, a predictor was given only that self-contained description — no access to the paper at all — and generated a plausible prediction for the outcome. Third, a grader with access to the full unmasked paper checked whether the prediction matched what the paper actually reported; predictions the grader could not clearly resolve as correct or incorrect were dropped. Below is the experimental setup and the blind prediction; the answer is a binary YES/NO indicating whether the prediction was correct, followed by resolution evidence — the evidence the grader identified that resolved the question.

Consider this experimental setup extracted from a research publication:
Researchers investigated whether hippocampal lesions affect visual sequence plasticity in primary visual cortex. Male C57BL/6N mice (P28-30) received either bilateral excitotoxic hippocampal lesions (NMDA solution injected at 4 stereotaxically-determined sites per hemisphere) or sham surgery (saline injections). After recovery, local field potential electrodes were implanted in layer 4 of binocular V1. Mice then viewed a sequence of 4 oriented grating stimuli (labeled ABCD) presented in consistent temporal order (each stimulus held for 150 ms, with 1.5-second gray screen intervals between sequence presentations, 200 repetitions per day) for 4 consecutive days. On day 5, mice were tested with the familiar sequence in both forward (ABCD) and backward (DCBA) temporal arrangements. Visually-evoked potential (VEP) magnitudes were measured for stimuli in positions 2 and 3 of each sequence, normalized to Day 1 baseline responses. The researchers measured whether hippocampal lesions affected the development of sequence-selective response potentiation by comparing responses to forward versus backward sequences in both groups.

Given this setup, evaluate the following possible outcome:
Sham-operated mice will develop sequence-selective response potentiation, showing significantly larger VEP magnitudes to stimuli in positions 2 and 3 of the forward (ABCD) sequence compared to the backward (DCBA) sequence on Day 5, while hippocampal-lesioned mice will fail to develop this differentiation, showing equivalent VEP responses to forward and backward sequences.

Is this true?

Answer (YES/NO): YES